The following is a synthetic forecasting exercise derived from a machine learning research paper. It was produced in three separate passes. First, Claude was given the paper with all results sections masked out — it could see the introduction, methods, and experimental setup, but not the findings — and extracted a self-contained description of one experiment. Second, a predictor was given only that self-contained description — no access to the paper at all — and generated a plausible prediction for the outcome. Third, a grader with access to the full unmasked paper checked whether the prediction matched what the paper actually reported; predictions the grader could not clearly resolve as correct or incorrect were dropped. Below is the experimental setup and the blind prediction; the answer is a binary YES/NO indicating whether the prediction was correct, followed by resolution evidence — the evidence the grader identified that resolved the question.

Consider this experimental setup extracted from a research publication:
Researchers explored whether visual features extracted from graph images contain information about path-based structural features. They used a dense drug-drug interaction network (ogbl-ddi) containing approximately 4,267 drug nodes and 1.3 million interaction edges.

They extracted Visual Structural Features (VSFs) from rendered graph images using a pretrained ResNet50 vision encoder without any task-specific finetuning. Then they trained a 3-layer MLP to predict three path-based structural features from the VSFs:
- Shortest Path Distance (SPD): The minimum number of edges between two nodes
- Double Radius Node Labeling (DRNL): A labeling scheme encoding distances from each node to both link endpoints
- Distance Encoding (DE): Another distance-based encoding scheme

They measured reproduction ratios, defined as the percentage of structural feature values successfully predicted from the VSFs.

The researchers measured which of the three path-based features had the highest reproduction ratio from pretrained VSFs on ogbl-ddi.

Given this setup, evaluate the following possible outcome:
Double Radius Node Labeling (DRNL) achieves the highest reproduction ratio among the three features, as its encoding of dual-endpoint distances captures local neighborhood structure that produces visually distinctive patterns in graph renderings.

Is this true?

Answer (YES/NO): NO